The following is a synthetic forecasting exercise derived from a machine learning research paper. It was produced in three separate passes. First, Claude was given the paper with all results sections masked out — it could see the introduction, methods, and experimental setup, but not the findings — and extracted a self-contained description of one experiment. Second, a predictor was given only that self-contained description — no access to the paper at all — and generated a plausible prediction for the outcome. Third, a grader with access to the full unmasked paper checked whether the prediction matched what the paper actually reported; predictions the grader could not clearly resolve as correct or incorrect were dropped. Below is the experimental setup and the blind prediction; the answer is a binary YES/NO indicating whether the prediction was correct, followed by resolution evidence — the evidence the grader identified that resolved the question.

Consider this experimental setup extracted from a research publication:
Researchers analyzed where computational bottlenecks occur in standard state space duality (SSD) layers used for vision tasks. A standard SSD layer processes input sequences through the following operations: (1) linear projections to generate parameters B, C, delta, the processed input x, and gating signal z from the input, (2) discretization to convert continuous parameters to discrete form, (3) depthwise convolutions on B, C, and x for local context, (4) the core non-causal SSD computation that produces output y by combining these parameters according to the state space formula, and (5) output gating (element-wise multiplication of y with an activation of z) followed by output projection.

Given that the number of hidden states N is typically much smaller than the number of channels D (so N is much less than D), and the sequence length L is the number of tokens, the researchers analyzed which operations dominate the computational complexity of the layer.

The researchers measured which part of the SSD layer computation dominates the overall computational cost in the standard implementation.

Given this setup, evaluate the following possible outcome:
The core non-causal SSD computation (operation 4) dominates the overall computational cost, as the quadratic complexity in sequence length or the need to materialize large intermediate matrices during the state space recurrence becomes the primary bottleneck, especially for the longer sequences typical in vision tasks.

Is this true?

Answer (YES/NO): NO